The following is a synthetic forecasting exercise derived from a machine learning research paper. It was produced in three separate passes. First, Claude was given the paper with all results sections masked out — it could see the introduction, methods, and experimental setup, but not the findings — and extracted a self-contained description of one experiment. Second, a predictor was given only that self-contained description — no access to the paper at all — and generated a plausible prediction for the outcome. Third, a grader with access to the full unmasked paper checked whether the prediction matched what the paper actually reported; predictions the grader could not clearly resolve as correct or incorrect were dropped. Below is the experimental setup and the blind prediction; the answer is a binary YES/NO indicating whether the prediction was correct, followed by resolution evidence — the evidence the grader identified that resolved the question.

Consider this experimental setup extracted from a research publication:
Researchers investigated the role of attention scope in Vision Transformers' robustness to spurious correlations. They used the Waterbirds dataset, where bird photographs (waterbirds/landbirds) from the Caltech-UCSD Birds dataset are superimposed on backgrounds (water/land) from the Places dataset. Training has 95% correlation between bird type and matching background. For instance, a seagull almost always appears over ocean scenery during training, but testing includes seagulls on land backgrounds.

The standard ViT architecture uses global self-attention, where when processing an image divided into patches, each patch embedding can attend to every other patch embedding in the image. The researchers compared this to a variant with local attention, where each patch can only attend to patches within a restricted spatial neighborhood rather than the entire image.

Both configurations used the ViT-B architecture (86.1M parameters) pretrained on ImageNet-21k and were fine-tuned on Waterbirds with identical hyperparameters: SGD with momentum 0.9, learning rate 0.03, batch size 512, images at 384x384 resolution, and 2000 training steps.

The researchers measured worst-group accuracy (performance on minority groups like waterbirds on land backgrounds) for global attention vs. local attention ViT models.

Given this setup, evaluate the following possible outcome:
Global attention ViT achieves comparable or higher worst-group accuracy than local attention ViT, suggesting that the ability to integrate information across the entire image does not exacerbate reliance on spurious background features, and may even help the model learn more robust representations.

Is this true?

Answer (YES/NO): YES